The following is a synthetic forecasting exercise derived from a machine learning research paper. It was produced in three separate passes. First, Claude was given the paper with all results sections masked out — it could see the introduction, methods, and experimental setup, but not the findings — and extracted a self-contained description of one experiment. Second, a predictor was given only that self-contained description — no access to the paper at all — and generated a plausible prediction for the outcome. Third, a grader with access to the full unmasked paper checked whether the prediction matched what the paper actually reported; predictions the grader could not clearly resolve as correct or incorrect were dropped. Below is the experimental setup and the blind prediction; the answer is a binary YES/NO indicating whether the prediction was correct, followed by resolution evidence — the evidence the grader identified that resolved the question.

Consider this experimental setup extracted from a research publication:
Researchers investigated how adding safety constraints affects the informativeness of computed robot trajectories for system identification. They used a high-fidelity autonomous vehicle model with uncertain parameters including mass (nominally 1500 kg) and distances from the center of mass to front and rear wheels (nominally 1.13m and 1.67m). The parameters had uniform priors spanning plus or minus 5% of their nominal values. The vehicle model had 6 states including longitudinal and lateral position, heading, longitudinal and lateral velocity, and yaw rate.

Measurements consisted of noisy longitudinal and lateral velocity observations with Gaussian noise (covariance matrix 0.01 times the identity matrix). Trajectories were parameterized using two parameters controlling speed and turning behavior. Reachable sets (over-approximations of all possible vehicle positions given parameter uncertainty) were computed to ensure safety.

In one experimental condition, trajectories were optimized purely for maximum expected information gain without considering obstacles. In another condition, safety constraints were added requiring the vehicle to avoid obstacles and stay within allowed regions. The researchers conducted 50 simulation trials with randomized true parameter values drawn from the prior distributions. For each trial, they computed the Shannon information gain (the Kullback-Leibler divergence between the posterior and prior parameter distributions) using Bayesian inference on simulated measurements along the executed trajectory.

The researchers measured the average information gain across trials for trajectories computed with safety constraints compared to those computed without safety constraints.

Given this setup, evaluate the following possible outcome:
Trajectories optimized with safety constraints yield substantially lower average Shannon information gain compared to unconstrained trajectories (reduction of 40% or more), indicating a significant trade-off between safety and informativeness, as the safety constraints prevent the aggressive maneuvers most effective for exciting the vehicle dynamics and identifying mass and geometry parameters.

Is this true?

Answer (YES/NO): NO